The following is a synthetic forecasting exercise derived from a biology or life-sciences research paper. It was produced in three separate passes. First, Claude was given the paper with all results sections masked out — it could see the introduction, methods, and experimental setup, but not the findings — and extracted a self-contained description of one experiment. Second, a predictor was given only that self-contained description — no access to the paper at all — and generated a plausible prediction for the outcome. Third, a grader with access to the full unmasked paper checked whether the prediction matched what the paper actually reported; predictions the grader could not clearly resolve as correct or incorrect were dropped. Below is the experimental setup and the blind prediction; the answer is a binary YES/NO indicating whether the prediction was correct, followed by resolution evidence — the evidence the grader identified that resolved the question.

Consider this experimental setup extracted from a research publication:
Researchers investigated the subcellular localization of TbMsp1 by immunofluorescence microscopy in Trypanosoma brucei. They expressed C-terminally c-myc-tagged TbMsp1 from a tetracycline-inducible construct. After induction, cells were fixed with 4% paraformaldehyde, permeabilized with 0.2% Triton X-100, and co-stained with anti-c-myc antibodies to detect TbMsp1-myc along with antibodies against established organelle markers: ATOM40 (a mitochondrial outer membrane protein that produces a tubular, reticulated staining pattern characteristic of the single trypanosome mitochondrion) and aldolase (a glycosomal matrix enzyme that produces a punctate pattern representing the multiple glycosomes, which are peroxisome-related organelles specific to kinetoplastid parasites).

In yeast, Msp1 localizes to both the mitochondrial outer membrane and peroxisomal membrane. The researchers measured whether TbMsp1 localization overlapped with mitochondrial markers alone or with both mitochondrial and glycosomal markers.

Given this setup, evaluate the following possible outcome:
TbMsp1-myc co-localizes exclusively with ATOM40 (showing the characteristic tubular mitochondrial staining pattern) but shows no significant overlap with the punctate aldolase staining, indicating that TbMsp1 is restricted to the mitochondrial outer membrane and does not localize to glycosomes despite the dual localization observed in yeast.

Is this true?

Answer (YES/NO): NO